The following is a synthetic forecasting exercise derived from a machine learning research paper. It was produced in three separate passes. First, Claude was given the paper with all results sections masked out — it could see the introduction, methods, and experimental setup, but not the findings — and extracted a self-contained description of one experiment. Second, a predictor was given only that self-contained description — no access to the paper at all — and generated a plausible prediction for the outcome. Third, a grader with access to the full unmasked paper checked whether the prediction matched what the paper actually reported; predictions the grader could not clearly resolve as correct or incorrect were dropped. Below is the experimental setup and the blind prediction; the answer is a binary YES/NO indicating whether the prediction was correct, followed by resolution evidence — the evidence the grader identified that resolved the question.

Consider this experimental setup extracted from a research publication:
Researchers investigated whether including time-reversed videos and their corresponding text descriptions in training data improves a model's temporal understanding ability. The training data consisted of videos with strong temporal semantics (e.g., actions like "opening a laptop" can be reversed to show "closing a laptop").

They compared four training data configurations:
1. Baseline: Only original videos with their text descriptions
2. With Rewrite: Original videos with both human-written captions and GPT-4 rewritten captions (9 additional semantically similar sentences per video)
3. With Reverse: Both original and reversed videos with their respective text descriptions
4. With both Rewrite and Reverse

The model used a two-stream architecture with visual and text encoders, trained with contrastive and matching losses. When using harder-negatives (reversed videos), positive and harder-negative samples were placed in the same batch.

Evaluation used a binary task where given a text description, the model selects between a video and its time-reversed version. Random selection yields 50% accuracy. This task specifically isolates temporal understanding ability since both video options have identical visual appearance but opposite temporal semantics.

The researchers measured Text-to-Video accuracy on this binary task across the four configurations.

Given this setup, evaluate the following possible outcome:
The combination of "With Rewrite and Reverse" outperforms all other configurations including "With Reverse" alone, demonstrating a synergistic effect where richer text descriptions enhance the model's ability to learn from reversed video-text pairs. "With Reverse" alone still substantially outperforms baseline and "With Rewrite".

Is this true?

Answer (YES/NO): NO